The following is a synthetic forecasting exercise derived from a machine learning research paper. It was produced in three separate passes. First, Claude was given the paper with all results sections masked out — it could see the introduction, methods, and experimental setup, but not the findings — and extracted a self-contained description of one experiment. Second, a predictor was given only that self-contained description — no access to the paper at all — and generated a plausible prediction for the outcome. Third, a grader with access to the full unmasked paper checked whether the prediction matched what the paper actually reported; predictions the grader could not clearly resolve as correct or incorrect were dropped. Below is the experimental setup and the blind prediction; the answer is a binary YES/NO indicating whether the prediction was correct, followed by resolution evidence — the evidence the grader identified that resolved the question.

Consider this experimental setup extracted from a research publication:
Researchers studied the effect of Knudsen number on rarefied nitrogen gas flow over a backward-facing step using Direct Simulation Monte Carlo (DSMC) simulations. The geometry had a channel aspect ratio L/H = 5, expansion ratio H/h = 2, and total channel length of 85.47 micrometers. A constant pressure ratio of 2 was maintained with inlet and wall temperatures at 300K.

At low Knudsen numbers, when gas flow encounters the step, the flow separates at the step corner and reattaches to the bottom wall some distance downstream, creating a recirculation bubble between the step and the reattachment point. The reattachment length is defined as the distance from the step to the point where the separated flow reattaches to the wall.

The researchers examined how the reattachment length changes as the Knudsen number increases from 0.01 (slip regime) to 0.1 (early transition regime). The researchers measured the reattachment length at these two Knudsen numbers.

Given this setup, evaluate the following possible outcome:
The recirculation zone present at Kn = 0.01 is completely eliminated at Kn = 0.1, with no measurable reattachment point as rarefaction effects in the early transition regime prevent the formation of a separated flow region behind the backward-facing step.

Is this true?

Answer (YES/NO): NO